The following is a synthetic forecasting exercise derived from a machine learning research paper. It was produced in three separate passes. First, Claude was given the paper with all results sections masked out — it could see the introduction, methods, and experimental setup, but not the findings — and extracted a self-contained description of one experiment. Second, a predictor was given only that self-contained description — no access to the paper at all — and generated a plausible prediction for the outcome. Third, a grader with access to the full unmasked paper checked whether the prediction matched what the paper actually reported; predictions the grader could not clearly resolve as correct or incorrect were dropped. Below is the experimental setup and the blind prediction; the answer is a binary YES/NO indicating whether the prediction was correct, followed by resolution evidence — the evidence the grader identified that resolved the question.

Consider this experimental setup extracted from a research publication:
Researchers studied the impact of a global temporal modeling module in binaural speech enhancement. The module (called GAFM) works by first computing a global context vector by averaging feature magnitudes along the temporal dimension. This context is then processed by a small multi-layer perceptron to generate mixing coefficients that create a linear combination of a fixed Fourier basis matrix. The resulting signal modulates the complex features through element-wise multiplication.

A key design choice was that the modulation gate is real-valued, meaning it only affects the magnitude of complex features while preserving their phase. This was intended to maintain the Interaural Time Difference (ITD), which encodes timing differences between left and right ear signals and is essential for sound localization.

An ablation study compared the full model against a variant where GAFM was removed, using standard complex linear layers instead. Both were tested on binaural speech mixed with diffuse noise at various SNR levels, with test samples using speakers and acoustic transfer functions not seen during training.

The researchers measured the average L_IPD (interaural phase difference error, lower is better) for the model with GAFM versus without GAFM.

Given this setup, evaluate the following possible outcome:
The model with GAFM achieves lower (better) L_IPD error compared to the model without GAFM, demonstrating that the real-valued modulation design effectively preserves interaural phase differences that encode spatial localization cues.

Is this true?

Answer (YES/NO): YES